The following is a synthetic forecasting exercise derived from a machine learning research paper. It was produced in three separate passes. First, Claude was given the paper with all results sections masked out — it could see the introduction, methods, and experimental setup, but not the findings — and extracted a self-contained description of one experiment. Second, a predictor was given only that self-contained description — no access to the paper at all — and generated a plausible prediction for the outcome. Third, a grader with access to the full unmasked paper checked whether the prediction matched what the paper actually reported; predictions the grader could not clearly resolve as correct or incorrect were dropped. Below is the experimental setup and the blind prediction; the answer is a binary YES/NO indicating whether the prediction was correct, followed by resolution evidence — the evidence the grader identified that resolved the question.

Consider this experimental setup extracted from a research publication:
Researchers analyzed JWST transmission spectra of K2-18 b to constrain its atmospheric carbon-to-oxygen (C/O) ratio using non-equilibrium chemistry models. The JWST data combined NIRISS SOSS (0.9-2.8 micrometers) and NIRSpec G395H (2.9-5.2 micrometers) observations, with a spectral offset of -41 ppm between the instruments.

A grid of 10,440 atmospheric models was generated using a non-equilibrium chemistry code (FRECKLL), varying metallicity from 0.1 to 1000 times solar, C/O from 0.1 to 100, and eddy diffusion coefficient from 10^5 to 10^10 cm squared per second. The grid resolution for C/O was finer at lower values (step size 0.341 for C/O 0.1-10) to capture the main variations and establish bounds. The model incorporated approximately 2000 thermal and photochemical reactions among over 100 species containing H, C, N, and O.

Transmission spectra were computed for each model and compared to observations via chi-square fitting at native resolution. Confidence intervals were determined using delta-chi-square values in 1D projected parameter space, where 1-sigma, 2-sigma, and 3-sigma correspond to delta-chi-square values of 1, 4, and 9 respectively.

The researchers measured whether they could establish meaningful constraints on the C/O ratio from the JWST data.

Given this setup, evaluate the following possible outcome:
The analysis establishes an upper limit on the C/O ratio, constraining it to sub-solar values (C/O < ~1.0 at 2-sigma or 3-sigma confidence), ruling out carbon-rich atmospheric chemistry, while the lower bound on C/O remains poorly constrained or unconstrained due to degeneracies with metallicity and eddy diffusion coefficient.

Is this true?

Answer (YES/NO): NO